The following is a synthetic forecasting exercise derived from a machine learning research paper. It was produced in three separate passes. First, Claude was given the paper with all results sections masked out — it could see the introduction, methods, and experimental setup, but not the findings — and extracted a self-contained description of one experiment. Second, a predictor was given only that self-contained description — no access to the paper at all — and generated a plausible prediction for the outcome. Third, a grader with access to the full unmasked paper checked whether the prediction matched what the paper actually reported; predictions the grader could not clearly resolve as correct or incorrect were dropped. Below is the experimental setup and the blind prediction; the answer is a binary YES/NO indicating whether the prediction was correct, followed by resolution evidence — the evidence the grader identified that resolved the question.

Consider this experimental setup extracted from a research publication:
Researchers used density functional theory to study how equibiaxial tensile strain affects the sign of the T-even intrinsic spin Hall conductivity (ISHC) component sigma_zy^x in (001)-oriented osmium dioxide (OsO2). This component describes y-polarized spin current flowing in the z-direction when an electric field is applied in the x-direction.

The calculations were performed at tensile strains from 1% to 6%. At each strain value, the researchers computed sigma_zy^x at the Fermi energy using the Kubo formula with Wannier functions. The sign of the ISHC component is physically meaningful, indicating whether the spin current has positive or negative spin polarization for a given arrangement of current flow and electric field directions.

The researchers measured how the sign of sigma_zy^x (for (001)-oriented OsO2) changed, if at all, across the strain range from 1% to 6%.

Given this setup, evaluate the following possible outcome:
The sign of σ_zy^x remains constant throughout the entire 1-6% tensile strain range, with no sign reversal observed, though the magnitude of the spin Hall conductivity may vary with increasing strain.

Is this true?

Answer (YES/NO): NO